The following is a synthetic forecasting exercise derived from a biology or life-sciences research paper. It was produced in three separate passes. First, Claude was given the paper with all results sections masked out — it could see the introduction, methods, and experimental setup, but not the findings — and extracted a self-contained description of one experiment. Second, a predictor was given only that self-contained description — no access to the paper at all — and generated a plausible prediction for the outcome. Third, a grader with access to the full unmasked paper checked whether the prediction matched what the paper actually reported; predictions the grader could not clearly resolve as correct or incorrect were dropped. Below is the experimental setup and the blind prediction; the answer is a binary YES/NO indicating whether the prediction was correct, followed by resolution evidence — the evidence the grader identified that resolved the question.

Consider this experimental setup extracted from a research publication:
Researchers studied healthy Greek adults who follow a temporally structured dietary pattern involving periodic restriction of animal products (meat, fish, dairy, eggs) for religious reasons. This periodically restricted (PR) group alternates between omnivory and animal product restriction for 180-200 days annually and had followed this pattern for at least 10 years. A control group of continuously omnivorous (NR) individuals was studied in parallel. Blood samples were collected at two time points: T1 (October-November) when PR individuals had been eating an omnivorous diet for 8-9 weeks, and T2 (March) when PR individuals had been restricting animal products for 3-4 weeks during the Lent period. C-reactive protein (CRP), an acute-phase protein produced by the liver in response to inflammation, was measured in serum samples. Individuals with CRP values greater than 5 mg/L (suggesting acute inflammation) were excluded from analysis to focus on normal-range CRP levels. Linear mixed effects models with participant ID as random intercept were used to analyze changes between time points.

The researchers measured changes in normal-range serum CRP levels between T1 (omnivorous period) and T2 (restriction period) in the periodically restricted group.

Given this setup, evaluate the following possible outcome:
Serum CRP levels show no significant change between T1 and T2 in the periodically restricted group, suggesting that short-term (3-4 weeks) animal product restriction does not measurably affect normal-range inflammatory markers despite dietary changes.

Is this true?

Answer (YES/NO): NO